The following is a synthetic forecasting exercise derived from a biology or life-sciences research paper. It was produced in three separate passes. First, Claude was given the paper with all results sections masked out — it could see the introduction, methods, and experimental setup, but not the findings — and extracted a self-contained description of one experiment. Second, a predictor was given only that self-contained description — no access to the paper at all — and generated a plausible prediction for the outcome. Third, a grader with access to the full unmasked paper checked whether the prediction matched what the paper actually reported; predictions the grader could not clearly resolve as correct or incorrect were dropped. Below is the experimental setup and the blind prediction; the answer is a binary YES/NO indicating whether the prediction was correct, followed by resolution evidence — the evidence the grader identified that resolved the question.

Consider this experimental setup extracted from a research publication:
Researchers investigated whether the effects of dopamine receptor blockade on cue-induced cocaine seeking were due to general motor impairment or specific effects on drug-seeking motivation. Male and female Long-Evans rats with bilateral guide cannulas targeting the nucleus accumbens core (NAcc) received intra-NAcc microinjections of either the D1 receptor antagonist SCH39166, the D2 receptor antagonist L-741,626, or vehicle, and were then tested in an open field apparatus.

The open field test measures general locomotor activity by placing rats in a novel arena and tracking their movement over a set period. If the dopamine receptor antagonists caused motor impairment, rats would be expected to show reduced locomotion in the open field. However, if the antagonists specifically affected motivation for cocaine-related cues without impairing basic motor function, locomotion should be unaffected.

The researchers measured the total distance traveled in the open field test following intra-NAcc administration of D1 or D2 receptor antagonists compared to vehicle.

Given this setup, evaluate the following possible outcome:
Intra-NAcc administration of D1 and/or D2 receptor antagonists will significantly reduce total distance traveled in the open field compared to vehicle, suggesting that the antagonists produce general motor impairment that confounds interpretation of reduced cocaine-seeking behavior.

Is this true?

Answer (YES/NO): NO